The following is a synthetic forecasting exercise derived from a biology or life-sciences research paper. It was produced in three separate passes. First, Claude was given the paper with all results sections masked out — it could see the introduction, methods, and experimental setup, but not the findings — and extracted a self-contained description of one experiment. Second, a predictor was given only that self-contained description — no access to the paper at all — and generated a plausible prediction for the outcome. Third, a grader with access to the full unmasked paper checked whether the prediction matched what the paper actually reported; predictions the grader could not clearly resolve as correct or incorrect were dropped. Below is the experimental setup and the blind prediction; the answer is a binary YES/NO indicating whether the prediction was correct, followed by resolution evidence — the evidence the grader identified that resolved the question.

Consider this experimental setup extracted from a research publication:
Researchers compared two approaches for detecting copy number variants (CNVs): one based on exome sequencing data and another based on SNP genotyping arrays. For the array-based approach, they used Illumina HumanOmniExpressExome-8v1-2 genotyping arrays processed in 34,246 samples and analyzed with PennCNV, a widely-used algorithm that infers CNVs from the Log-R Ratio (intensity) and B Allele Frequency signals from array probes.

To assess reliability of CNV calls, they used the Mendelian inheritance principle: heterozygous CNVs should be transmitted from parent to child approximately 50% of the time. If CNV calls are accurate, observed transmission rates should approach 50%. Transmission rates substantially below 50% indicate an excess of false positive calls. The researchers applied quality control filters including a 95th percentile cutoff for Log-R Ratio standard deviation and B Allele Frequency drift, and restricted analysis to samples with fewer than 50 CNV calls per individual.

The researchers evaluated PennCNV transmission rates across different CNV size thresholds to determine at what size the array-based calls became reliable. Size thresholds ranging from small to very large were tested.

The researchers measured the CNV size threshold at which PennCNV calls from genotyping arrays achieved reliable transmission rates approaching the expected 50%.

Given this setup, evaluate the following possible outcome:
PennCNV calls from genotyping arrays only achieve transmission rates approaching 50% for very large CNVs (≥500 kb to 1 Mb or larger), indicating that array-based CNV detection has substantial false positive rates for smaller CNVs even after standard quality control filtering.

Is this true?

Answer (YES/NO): NO